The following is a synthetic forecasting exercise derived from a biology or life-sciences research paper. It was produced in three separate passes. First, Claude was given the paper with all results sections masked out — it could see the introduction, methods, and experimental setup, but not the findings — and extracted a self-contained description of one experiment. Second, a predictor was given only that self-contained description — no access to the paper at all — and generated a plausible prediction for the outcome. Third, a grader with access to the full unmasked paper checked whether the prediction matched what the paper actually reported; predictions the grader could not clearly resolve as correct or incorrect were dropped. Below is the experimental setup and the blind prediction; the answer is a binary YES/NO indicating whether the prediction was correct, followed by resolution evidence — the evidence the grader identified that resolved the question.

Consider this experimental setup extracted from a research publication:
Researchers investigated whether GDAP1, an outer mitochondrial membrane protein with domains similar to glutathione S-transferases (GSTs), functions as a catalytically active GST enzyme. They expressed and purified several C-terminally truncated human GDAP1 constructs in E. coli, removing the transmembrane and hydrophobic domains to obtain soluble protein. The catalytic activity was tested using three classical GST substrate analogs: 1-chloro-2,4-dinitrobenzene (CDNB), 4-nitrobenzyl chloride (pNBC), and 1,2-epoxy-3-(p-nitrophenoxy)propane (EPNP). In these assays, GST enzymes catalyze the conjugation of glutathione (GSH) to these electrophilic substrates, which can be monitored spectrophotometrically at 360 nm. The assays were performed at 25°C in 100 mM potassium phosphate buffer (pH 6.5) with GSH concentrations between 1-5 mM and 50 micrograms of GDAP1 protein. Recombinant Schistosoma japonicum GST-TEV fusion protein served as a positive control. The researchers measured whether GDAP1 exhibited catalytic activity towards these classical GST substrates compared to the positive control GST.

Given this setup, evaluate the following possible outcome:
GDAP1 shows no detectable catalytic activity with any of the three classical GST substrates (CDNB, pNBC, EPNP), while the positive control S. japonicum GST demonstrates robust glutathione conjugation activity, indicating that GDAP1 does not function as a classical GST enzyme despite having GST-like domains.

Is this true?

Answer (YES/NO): YES